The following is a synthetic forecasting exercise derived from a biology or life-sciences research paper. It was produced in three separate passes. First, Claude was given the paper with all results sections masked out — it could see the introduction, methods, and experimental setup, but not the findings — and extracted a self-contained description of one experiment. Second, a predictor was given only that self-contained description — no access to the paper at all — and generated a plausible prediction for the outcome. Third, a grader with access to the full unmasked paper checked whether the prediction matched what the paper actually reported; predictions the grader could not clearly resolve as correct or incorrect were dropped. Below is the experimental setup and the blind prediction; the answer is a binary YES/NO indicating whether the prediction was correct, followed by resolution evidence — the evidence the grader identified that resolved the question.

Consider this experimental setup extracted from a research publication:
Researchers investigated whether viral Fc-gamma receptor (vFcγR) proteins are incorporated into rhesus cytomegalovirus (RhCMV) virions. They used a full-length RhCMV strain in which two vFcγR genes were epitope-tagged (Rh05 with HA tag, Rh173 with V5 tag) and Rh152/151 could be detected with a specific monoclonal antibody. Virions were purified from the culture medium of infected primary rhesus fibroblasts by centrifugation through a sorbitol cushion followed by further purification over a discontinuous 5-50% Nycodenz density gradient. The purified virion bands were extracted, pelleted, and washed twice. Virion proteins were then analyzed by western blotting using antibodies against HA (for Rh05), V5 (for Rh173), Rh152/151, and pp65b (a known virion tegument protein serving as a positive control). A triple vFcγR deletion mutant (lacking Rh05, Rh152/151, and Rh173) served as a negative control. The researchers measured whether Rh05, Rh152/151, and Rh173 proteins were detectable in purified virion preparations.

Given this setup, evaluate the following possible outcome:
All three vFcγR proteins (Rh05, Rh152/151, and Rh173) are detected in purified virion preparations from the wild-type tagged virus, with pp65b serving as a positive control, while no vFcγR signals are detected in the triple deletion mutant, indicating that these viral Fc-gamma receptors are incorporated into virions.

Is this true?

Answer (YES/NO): YES